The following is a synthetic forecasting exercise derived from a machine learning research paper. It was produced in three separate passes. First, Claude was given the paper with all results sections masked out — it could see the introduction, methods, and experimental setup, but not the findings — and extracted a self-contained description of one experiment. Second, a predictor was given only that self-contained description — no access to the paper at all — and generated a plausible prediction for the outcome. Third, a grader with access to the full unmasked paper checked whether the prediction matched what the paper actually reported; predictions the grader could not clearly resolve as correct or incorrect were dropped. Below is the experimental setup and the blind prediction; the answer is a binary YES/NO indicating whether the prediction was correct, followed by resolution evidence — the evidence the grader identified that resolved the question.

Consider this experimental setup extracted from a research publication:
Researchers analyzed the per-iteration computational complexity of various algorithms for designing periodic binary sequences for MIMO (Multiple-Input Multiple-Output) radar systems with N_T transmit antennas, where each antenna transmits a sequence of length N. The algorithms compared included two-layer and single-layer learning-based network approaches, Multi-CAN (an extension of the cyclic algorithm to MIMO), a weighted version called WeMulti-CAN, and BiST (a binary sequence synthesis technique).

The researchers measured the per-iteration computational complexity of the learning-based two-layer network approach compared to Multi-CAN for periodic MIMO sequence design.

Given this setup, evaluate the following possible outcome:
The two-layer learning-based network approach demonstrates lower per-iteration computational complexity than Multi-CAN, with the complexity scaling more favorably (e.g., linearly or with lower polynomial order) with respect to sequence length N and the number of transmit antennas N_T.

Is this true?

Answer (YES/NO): NO